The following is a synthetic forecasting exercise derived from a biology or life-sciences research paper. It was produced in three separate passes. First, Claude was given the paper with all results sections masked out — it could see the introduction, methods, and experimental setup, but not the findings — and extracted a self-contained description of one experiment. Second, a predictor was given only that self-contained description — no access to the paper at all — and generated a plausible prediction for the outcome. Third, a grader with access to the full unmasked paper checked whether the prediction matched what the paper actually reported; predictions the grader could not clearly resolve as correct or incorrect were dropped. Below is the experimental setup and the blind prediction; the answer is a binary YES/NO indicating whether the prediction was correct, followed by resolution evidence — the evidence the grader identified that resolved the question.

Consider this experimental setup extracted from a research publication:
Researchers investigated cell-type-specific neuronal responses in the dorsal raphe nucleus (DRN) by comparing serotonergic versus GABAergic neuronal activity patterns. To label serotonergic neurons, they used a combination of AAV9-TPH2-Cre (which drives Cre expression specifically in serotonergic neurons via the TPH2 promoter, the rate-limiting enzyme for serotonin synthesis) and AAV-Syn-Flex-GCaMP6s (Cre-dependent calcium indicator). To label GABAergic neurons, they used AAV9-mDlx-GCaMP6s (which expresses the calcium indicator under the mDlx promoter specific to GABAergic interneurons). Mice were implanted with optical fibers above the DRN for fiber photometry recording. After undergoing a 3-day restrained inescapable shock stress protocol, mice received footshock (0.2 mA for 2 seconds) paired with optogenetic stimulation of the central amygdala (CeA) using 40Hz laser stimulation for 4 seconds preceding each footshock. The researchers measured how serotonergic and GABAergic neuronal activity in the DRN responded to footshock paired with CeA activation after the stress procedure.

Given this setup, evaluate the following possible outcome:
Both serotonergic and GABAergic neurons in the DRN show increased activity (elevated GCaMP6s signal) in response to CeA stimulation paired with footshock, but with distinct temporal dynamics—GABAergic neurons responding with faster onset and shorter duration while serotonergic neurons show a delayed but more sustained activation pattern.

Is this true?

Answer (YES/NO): NO